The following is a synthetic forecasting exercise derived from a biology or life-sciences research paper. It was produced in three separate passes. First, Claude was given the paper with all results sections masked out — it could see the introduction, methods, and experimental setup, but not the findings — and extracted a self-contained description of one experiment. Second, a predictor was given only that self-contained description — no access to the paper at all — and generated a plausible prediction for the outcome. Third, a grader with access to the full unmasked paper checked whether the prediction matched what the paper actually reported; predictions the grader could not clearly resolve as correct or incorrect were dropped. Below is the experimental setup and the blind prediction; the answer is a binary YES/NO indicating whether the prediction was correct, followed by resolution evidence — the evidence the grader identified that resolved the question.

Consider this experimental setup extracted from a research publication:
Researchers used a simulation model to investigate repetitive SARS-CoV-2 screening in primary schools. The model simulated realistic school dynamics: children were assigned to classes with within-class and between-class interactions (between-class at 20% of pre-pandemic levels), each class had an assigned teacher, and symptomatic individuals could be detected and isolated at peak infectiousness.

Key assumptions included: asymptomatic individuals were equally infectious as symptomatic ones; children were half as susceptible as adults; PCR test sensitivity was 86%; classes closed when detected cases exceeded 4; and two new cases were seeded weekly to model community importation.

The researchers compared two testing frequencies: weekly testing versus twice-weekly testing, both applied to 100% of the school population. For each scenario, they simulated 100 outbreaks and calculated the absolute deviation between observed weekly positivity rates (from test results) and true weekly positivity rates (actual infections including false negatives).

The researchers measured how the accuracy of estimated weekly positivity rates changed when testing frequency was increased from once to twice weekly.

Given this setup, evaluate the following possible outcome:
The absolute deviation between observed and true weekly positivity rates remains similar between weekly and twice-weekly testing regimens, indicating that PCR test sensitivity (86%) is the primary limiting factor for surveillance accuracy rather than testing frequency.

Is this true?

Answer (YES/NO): NO